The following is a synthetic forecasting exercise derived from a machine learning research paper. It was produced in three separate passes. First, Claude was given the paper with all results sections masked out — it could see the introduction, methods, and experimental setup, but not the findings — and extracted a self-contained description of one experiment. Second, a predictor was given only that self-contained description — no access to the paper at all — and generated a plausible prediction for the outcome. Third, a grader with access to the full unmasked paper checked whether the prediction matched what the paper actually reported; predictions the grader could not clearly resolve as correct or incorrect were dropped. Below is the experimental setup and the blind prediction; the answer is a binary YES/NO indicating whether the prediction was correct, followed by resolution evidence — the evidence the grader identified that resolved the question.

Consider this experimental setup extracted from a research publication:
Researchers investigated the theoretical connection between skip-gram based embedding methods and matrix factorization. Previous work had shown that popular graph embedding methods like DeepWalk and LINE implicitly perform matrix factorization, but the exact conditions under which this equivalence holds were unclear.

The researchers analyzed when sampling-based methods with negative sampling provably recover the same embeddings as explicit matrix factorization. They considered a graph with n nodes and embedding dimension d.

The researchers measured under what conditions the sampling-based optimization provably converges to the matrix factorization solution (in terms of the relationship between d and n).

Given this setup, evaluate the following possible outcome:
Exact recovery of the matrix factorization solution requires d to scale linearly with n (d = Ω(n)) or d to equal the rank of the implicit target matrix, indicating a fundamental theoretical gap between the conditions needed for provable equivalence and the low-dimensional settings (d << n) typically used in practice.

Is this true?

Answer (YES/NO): YES